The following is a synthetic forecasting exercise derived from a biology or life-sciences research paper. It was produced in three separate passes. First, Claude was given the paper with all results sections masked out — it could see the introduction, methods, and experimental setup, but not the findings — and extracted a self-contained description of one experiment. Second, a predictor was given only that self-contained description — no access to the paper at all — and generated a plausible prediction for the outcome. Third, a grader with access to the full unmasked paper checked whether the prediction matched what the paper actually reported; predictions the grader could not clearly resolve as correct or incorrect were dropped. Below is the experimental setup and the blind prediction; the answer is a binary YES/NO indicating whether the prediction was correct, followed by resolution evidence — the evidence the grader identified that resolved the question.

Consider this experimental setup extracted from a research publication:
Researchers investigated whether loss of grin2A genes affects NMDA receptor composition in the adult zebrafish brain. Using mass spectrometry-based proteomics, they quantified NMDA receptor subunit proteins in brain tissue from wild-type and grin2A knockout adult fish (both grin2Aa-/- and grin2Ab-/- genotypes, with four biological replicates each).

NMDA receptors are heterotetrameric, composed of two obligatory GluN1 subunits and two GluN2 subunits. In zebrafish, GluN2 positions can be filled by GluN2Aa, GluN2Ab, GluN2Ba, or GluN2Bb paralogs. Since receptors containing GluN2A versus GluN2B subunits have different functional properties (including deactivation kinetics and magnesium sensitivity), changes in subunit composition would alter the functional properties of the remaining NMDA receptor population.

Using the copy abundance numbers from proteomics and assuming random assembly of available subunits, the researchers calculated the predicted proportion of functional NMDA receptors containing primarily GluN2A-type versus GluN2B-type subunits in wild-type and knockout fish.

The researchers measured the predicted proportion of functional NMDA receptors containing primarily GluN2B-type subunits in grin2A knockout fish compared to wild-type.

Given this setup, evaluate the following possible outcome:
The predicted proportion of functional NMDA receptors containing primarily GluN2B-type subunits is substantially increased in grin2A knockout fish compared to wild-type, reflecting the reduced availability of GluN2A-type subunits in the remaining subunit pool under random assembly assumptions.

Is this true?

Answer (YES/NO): YES